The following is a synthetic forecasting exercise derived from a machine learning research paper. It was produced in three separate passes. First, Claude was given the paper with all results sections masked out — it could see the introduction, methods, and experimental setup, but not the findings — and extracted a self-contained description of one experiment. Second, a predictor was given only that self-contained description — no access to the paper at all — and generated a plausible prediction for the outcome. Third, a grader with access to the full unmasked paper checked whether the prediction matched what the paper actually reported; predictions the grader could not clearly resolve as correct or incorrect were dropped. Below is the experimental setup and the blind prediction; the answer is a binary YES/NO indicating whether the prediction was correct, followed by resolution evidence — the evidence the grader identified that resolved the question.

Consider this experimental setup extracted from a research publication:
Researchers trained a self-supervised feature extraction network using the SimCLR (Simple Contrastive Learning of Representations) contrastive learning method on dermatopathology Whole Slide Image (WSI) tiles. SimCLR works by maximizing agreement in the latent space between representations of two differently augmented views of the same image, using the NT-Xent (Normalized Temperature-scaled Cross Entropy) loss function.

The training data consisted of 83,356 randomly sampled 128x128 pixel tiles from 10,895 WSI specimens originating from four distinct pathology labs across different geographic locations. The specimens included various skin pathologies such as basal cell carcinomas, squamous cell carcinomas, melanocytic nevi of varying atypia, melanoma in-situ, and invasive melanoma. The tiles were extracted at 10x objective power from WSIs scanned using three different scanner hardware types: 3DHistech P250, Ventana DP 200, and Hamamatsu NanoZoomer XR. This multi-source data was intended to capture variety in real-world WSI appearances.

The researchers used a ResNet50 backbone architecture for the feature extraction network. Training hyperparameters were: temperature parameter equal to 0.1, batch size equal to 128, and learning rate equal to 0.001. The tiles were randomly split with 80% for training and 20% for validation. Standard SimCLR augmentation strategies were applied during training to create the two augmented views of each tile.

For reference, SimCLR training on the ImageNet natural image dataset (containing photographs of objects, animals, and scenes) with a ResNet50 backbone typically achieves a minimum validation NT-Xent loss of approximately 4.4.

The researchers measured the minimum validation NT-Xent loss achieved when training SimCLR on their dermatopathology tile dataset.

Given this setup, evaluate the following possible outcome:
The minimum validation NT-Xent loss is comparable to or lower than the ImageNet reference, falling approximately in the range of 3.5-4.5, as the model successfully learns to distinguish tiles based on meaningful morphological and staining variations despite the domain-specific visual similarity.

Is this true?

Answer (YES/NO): NO